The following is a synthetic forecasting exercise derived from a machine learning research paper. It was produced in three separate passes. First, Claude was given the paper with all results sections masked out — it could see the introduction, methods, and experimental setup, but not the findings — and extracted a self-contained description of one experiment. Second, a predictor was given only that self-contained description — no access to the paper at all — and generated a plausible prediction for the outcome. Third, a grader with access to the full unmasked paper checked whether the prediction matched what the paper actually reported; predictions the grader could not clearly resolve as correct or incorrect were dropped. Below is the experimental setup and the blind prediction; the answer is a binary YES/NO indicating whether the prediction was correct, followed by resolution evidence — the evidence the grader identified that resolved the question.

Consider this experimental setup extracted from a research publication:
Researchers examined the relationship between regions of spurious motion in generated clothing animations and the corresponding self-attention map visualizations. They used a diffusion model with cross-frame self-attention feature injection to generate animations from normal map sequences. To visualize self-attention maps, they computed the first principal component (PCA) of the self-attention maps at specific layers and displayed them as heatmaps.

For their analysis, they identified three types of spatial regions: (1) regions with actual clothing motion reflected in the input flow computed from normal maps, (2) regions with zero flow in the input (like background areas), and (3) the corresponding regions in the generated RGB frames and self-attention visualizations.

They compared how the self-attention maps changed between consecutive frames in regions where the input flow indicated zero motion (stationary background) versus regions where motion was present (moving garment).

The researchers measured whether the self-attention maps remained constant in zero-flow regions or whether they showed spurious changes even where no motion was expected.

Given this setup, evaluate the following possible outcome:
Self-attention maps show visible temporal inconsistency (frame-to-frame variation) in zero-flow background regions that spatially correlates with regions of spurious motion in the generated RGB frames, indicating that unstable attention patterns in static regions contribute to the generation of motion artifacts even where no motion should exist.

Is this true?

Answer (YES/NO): YES